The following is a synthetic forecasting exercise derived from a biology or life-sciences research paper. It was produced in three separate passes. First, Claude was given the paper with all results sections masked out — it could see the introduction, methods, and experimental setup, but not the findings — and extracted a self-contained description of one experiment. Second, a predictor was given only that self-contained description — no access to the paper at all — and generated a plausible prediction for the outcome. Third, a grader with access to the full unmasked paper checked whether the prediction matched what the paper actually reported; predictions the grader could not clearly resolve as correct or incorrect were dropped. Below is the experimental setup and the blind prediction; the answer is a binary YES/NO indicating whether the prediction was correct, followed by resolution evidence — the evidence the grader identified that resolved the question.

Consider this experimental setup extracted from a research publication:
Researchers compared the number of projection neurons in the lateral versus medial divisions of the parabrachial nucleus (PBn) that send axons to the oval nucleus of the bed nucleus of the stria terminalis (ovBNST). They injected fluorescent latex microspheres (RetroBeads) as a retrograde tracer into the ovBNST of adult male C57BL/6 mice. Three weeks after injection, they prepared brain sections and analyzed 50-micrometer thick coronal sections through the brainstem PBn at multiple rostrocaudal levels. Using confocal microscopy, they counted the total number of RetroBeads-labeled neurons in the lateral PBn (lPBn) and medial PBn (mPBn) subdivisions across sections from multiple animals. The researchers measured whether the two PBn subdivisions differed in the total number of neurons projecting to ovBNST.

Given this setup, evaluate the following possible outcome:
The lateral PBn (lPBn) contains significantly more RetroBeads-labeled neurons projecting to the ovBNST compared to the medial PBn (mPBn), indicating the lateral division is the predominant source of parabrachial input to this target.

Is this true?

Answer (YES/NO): NO